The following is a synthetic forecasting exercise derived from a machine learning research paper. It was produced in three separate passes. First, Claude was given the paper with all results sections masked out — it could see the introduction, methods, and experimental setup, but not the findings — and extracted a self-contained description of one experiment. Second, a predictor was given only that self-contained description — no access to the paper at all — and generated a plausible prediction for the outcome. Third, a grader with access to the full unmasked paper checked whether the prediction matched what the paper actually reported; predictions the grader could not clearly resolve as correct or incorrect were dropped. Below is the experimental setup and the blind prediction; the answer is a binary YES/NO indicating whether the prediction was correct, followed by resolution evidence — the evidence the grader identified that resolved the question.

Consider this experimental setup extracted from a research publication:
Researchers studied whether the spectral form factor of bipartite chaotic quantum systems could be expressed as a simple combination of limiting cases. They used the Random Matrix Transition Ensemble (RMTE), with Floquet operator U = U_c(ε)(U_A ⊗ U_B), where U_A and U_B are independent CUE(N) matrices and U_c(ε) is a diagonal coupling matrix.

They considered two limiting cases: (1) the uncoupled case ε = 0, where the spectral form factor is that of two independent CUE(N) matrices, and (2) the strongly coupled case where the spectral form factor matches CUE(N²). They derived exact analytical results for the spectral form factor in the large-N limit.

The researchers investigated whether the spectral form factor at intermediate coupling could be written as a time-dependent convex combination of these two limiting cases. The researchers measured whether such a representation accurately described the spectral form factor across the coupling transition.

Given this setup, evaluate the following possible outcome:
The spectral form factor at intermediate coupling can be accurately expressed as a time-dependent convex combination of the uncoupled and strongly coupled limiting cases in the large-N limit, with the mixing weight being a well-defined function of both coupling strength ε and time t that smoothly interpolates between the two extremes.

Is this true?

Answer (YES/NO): YES